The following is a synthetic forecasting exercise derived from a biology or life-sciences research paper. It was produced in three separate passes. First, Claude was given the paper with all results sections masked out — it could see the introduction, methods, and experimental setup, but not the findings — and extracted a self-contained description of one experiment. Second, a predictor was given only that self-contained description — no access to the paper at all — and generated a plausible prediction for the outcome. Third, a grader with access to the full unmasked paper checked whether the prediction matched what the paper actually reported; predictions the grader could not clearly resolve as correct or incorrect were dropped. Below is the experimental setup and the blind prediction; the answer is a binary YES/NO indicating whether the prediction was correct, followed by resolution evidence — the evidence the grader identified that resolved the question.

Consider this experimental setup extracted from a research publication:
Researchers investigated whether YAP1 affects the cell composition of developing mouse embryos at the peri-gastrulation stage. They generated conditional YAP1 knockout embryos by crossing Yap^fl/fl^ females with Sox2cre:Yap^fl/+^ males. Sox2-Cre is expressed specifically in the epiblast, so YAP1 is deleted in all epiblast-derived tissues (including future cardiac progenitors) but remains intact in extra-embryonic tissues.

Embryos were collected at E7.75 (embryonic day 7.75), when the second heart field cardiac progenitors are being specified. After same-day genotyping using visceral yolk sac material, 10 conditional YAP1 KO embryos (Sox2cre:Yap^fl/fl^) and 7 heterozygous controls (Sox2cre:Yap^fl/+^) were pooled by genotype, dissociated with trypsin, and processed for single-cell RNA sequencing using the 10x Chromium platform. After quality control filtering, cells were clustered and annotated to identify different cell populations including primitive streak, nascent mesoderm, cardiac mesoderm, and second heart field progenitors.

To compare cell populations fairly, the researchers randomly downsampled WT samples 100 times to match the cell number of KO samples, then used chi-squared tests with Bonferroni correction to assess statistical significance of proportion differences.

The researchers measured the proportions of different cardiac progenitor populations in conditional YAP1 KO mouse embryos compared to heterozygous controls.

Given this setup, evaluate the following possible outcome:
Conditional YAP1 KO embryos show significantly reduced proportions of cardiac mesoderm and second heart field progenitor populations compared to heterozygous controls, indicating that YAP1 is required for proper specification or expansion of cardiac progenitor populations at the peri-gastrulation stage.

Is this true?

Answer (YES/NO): NO